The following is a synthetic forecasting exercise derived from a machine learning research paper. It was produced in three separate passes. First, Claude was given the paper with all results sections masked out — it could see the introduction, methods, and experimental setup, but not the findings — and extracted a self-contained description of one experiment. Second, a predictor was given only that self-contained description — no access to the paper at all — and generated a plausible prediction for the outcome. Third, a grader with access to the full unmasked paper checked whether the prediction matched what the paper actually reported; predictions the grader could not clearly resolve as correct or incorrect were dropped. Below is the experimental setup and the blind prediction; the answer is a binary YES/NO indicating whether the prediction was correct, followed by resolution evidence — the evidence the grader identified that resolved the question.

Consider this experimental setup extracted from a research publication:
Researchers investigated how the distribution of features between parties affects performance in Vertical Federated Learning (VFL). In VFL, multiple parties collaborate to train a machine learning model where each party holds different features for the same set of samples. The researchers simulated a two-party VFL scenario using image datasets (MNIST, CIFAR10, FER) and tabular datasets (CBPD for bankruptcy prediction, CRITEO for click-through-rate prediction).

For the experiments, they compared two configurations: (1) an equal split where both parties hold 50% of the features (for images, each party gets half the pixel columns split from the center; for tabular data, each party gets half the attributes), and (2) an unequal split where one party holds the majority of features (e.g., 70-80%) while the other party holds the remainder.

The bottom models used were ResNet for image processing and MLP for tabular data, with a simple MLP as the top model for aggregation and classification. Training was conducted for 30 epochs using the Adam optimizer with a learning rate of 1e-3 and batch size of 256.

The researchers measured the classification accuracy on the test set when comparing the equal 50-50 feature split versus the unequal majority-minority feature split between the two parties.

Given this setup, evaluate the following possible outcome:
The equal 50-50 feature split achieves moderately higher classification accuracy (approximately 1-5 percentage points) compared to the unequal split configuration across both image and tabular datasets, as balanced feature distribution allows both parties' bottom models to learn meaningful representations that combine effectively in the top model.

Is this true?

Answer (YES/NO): NO